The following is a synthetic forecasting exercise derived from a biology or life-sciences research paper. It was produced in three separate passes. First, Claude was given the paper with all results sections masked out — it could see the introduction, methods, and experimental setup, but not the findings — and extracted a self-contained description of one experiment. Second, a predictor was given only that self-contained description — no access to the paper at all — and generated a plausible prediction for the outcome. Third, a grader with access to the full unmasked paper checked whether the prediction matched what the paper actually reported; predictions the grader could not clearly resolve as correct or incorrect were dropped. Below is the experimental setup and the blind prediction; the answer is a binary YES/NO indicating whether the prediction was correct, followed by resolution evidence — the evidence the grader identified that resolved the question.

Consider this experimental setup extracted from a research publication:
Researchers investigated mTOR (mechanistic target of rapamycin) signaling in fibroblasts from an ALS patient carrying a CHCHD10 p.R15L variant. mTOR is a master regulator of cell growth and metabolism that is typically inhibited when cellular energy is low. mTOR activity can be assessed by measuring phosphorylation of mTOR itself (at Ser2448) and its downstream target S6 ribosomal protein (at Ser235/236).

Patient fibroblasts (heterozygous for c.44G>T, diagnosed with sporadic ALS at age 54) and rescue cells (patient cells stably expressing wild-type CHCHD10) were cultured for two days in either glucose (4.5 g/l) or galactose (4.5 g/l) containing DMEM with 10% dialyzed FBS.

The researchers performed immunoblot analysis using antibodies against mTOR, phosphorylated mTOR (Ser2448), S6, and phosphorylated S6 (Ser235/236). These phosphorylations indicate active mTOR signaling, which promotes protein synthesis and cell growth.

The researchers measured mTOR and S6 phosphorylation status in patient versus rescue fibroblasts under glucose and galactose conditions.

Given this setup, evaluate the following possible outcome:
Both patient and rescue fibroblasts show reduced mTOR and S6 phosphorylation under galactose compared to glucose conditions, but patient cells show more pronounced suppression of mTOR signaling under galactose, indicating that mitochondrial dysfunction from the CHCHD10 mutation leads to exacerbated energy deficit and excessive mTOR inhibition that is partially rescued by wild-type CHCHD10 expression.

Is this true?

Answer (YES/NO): NO